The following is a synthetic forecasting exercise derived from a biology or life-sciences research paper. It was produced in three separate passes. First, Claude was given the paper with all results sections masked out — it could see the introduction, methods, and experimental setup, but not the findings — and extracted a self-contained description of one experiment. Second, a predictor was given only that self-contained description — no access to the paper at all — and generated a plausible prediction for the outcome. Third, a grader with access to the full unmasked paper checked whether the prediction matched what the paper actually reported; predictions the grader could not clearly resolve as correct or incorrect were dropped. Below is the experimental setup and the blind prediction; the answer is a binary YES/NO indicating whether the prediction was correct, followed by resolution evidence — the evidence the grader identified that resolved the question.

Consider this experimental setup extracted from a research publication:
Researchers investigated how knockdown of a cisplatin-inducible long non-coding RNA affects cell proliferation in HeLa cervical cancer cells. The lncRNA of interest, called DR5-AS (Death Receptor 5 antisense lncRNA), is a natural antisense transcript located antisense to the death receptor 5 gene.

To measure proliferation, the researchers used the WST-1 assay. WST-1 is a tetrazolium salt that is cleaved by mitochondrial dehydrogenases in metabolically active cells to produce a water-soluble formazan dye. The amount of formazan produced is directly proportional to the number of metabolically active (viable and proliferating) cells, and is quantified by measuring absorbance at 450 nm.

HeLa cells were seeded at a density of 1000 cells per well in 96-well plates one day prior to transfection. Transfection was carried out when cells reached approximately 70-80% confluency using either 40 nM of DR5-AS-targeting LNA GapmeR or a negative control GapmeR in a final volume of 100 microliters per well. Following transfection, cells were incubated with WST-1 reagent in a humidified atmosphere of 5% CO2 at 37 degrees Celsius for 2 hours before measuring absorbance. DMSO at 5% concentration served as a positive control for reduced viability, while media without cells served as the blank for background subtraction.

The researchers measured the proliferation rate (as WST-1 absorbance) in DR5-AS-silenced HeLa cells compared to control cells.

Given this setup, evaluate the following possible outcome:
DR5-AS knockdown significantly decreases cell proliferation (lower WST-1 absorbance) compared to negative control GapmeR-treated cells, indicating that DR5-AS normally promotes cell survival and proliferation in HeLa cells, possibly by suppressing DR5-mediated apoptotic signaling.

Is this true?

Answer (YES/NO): NO